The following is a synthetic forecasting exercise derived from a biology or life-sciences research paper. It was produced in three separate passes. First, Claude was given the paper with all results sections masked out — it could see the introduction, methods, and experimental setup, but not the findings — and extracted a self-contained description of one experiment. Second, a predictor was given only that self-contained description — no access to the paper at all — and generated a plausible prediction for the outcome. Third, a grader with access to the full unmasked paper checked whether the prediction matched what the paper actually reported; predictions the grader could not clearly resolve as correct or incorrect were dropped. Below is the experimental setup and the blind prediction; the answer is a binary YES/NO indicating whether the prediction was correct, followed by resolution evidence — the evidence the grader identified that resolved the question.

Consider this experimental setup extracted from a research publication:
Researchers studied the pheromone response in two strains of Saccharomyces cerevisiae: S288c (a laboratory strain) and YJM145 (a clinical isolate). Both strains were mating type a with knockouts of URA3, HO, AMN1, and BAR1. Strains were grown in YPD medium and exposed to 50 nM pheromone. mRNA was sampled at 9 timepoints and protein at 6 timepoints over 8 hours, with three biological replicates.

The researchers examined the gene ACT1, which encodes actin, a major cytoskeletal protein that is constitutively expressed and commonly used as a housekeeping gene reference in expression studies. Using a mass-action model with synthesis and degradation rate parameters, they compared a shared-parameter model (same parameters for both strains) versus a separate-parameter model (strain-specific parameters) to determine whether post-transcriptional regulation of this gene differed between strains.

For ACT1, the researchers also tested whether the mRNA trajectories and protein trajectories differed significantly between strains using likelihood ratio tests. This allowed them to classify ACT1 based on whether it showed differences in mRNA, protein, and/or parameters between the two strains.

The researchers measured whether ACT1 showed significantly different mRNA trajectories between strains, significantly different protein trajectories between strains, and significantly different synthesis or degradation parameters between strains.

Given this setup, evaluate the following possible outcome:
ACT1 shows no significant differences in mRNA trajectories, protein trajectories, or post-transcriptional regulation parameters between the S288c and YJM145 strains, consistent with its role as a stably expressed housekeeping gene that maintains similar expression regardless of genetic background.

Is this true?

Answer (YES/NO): NO